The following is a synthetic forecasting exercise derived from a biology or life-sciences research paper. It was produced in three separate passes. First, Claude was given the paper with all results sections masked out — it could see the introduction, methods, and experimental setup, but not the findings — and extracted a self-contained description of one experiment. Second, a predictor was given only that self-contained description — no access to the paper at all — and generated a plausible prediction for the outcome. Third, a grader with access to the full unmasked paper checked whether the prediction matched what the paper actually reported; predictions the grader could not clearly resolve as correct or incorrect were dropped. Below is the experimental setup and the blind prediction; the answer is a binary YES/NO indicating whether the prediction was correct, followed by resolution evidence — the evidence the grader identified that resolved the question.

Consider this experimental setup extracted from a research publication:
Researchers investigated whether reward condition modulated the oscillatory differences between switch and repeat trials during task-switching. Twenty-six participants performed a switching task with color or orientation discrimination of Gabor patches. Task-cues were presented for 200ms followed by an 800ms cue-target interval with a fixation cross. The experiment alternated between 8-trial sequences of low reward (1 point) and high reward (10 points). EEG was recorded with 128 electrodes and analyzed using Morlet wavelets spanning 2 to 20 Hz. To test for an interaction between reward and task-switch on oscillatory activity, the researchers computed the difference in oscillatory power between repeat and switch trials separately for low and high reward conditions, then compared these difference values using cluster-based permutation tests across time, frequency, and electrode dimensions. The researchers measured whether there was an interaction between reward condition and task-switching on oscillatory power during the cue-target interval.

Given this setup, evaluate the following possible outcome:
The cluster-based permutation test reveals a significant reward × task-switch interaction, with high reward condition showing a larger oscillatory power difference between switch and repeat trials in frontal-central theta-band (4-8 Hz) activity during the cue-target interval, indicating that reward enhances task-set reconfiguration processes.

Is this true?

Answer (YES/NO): NO